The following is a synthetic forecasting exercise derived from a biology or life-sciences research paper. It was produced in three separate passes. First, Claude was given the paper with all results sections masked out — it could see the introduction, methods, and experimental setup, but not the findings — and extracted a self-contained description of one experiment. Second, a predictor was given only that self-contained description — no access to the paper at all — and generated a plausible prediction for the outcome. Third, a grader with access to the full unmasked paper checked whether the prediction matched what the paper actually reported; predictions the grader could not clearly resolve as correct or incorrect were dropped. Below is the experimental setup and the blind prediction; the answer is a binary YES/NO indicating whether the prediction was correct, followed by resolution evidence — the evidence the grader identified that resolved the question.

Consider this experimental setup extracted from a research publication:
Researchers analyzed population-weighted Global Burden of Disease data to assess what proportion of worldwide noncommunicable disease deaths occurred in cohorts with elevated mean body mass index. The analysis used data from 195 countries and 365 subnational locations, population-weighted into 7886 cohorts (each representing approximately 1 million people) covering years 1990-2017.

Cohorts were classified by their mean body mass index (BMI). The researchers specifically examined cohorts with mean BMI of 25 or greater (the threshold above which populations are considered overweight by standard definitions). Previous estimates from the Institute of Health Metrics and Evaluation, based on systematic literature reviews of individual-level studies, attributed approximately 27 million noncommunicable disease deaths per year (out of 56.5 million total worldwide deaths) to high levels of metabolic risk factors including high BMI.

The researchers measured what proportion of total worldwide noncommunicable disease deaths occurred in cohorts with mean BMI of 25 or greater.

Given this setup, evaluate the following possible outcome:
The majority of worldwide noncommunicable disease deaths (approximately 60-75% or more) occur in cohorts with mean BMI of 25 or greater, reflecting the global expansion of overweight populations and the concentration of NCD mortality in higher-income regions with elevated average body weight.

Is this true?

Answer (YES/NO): NO